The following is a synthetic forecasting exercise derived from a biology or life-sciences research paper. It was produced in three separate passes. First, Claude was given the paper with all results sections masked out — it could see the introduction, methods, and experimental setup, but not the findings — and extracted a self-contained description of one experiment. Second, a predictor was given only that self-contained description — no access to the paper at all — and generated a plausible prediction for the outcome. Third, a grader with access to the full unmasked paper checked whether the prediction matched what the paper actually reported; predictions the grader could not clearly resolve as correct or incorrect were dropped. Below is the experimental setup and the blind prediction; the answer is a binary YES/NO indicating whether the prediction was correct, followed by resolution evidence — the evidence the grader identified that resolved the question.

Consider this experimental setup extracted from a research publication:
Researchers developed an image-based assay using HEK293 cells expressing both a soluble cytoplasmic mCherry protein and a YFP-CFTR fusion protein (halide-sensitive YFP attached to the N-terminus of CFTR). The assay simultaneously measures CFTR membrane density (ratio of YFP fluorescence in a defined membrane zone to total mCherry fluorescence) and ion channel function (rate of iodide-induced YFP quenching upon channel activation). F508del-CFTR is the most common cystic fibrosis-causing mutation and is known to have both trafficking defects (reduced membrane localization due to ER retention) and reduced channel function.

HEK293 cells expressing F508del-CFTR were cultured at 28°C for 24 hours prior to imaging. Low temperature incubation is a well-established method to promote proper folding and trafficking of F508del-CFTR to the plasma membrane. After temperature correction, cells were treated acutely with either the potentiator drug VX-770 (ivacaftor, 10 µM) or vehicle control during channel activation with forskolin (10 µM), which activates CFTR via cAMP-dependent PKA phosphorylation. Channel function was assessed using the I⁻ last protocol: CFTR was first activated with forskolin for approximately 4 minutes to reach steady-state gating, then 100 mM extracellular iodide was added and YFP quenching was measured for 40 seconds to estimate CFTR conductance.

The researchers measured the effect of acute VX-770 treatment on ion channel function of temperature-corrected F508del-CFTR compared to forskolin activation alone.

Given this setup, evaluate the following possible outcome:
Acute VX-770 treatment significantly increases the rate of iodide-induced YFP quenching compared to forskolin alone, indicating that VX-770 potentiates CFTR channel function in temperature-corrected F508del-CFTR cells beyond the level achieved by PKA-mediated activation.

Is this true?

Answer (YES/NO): YES